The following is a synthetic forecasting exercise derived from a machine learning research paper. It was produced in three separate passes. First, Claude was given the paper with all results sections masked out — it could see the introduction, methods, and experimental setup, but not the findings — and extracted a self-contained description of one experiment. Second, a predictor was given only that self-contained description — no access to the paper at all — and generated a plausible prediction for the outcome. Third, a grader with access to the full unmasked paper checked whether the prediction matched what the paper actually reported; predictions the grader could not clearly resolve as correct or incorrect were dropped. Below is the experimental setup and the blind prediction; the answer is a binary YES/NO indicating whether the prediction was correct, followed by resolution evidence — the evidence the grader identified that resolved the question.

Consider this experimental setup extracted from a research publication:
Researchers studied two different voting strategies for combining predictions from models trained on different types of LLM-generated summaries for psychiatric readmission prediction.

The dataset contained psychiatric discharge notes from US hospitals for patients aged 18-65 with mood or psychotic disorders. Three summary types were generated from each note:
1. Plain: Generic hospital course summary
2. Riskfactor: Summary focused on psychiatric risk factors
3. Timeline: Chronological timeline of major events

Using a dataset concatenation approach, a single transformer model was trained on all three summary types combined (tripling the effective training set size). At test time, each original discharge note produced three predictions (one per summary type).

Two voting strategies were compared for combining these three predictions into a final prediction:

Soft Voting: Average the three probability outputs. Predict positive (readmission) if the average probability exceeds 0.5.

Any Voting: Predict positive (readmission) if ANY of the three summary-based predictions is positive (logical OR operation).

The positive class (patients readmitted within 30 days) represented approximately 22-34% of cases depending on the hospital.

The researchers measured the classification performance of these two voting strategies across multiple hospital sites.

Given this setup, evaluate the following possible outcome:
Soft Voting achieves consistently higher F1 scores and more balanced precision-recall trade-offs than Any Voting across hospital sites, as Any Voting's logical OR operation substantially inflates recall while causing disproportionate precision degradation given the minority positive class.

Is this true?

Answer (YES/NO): NO